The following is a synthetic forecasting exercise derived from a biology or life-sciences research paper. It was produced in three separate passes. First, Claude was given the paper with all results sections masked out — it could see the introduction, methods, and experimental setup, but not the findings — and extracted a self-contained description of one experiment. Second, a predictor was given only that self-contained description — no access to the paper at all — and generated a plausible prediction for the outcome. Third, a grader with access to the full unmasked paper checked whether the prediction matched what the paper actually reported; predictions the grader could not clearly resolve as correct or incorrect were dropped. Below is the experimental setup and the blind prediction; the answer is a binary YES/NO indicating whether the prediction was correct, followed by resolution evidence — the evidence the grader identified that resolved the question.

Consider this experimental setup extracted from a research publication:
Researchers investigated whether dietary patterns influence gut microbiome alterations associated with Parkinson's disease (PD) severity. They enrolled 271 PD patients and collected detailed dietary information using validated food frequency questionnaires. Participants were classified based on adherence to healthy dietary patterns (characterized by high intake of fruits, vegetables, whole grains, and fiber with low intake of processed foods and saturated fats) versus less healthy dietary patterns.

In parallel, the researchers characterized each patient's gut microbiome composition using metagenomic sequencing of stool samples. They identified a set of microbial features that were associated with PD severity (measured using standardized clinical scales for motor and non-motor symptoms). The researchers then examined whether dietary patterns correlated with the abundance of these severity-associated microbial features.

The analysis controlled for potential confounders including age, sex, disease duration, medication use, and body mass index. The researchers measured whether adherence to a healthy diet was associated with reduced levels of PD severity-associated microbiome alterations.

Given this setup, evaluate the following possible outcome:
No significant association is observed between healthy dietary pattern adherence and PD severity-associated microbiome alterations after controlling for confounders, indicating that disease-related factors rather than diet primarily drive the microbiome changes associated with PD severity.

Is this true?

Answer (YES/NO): NO